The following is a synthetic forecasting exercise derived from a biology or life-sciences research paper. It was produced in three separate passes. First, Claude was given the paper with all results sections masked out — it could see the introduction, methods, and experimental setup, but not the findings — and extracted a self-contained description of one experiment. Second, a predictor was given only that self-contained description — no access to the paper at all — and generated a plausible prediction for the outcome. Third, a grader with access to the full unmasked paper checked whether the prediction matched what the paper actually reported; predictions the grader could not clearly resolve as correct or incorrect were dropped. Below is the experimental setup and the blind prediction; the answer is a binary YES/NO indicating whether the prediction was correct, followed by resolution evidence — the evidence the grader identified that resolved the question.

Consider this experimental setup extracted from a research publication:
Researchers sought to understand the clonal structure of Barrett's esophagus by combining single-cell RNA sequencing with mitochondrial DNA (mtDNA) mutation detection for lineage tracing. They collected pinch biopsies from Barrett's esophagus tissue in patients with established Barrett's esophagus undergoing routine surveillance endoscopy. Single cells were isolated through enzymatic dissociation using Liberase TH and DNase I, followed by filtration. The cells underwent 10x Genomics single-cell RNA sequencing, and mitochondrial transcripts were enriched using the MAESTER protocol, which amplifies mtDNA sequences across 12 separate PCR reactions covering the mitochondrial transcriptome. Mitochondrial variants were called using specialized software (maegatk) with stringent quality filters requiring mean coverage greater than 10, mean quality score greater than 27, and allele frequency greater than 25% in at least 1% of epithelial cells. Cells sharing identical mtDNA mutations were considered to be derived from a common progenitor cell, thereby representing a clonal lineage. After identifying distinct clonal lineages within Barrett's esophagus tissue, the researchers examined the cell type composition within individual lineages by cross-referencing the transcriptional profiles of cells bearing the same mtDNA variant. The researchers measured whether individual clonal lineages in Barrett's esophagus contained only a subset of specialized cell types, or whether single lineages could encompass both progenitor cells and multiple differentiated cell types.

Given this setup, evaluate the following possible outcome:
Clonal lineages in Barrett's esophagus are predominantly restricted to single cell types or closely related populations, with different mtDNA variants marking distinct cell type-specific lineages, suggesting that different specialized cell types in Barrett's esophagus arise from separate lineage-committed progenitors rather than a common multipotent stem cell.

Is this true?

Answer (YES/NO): NO